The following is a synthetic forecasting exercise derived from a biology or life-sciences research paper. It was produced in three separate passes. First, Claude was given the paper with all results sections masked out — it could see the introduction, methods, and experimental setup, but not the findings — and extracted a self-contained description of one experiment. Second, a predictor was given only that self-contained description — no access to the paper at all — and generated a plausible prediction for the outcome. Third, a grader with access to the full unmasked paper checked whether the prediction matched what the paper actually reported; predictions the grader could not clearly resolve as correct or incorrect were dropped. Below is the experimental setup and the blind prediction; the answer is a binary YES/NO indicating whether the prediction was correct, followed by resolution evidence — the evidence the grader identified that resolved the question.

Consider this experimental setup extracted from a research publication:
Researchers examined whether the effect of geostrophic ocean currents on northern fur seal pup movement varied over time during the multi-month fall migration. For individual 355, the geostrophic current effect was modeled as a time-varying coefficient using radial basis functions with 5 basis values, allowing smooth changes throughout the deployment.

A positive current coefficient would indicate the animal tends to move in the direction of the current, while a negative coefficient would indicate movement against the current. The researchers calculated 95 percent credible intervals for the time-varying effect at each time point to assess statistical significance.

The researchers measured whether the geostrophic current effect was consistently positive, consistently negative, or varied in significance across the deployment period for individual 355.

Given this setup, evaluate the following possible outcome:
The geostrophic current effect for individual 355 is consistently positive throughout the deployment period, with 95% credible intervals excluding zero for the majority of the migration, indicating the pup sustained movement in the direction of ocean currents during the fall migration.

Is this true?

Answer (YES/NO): NO